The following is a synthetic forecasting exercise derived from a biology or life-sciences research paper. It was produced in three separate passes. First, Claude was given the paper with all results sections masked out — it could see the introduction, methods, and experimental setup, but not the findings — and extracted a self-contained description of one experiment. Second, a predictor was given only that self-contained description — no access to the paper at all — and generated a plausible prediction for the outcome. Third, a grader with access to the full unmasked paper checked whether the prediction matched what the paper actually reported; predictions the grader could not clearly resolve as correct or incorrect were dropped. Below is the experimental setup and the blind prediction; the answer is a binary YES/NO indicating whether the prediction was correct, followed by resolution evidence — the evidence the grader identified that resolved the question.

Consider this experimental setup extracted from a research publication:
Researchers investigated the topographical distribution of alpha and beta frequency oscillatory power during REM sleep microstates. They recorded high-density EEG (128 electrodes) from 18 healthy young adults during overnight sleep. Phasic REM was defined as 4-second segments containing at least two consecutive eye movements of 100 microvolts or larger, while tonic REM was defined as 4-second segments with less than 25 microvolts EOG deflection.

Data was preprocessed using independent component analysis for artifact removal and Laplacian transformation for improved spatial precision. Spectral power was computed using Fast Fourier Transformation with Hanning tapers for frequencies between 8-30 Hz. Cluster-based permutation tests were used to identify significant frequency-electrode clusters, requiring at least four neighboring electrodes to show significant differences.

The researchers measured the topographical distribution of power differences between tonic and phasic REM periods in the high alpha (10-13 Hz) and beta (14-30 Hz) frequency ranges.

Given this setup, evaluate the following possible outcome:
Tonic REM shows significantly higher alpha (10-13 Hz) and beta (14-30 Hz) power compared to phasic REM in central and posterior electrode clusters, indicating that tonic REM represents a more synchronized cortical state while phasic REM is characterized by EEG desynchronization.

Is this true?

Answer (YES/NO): NO